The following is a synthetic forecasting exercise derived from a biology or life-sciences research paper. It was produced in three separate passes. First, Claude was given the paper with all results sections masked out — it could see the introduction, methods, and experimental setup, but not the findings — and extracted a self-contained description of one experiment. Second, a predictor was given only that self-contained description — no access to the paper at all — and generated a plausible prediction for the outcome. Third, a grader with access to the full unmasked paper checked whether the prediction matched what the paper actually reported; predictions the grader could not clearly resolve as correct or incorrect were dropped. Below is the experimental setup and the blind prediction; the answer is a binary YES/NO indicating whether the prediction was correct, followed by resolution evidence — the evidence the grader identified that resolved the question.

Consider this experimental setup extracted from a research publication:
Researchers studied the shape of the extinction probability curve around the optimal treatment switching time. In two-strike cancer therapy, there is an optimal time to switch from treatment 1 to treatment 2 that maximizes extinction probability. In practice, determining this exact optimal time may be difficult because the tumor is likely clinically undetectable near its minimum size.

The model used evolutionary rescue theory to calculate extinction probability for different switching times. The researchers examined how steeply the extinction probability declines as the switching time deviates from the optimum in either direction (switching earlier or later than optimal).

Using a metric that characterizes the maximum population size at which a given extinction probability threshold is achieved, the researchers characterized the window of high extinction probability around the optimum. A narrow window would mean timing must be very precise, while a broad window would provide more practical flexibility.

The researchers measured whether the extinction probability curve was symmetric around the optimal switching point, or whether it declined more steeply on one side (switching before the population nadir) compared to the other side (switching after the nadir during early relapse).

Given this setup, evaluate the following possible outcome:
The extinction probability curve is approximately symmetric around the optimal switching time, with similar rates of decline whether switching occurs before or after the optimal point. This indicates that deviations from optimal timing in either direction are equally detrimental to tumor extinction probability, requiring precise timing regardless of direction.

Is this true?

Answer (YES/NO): NO